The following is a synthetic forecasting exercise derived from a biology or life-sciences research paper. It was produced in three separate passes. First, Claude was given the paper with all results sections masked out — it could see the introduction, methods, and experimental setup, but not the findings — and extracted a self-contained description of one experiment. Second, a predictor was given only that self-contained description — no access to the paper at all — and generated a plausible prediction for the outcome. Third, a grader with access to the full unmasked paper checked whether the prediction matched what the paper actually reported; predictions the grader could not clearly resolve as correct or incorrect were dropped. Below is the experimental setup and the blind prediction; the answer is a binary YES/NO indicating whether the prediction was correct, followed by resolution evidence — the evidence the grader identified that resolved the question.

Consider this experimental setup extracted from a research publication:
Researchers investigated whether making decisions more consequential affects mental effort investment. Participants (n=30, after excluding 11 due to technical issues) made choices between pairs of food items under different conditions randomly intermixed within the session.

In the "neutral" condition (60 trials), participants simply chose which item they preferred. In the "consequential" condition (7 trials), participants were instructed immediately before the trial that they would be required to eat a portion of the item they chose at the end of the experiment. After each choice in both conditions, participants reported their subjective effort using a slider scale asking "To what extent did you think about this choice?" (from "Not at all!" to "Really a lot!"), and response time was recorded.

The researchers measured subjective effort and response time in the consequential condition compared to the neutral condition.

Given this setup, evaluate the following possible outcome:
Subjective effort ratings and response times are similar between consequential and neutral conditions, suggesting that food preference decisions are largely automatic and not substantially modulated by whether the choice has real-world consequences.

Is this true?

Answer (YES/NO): NO